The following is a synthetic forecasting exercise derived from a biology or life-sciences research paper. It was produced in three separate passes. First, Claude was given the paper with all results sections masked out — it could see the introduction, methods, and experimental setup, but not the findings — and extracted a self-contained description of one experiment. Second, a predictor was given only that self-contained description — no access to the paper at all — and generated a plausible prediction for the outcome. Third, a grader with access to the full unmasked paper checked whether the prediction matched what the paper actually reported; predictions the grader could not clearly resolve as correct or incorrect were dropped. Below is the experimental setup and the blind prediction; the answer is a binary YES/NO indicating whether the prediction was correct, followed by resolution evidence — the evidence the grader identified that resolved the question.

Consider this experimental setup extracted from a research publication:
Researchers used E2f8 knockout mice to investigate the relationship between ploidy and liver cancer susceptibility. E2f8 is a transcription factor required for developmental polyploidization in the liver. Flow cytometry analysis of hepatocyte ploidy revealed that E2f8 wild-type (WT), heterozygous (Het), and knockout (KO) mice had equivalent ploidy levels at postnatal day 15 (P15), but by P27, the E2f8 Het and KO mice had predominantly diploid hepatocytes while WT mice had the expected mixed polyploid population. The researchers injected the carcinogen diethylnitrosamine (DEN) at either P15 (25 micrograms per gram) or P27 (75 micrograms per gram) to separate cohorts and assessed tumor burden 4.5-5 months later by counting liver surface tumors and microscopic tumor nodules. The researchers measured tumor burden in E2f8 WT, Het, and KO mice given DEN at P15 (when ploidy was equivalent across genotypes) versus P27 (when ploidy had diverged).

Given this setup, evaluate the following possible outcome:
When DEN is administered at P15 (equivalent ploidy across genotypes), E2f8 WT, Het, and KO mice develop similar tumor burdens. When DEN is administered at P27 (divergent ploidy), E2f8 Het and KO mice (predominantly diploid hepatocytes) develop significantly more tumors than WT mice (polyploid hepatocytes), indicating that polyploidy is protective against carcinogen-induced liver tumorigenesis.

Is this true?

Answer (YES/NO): YES